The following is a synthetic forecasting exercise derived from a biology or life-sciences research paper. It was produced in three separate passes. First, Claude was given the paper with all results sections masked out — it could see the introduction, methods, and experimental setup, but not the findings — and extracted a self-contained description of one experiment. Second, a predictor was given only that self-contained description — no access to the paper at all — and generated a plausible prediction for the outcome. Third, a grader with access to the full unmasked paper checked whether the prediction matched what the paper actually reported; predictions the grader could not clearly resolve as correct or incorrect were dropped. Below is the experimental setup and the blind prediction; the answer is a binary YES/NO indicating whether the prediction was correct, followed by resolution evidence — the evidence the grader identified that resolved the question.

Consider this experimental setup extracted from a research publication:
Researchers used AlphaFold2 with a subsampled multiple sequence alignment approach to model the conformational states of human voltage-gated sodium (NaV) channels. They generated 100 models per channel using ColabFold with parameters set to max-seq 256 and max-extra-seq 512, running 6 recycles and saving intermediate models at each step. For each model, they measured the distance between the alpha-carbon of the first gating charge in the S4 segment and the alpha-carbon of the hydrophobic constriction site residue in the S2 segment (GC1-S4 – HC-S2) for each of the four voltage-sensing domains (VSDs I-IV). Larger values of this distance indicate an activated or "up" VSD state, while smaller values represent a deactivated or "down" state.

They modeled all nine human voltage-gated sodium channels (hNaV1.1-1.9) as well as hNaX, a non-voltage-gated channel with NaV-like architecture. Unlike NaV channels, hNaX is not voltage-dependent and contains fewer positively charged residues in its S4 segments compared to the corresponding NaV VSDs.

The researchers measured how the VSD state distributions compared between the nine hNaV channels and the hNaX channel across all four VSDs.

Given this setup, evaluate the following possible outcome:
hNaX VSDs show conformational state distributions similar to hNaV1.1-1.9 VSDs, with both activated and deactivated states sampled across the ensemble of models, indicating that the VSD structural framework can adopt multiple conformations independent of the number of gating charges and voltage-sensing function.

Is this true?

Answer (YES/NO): NO